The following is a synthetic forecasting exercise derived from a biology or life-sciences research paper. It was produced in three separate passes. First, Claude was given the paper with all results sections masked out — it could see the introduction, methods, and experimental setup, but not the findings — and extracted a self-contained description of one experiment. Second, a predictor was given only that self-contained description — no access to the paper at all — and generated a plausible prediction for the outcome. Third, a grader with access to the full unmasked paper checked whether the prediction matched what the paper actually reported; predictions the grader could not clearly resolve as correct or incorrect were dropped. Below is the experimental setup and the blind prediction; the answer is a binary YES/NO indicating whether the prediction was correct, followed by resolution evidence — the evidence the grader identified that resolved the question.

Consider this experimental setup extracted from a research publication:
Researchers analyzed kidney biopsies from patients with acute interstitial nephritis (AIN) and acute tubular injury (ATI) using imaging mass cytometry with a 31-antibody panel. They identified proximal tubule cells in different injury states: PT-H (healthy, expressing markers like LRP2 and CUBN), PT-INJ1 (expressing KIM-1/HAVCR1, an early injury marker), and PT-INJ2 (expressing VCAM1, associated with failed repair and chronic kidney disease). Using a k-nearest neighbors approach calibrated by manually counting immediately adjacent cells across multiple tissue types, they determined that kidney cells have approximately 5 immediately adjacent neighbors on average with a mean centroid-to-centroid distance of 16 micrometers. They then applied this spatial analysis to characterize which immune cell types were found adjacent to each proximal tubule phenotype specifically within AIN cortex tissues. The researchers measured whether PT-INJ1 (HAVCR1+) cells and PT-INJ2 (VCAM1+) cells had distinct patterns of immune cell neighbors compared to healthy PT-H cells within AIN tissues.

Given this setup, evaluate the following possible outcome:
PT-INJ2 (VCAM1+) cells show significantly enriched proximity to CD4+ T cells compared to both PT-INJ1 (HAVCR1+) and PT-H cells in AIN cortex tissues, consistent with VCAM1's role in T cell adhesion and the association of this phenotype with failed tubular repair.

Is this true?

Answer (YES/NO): NO